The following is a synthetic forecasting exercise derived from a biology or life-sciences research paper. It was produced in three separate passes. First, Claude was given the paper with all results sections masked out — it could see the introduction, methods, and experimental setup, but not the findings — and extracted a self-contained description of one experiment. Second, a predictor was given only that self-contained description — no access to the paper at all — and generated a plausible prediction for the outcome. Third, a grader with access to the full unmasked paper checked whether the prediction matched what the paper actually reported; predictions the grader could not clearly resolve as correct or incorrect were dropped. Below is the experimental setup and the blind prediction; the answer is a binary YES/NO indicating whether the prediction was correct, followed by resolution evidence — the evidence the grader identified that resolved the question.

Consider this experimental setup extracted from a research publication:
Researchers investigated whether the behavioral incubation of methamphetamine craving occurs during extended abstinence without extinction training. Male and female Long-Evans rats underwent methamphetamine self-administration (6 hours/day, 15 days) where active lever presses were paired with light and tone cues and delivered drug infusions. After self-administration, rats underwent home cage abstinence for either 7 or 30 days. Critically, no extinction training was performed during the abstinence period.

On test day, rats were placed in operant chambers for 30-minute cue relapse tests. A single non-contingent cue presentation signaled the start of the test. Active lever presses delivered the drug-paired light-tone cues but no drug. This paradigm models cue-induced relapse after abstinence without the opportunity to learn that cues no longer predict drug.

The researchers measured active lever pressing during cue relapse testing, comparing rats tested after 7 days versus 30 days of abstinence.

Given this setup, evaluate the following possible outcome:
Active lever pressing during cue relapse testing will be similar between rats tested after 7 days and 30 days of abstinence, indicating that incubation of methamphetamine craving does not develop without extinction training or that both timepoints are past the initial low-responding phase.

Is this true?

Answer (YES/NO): NO